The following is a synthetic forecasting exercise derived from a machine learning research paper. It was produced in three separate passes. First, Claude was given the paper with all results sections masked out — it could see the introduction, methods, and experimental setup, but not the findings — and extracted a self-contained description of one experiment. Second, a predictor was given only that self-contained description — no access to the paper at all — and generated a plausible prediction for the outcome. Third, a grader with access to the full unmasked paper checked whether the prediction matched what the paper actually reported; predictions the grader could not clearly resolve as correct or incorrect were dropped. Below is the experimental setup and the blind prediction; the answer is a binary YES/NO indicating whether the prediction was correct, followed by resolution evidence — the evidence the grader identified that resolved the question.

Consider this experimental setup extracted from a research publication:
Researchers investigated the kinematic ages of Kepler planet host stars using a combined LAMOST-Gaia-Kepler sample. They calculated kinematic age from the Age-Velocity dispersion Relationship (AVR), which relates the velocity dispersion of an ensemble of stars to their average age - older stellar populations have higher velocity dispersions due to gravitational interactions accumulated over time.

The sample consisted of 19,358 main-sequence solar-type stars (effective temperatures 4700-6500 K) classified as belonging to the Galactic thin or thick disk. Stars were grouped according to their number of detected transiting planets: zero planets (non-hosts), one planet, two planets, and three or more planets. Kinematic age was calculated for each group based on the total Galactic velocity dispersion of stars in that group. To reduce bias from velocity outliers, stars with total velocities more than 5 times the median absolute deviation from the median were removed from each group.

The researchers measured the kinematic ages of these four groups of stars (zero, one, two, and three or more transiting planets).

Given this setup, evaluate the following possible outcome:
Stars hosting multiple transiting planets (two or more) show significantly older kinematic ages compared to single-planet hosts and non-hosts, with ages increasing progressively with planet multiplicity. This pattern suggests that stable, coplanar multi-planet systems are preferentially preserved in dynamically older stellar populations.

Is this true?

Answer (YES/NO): NO